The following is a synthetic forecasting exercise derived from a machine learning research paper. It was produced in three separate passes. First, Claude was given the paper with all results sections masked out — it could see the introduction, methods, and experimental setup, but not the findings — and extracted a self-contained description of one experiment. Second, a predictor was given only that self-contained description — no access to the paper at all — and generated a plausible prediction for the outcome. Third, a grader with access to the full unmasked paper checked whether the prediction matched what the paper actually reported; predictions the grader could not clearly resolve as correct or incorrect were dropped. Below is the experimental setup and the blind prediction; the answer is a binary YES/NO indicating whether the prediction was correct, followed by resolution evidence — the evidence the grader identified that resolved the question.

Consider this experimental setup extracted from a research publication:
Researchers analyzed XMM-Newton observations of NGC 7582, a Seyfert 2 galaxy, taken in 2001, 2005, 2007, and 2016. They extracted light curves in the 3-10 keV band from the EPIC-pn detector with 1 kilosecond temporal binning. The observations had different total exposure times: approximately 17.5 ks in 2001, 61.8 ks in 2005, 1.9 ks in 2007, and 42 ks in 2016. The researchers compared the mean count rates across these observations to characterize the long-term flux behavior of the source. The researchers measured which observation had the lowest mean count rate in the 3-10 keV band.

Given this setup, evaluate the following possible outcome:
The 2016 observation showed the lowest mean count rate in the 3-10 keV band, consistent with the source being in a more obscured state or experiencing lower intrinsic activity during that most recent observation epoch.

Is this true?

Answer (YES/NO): NO